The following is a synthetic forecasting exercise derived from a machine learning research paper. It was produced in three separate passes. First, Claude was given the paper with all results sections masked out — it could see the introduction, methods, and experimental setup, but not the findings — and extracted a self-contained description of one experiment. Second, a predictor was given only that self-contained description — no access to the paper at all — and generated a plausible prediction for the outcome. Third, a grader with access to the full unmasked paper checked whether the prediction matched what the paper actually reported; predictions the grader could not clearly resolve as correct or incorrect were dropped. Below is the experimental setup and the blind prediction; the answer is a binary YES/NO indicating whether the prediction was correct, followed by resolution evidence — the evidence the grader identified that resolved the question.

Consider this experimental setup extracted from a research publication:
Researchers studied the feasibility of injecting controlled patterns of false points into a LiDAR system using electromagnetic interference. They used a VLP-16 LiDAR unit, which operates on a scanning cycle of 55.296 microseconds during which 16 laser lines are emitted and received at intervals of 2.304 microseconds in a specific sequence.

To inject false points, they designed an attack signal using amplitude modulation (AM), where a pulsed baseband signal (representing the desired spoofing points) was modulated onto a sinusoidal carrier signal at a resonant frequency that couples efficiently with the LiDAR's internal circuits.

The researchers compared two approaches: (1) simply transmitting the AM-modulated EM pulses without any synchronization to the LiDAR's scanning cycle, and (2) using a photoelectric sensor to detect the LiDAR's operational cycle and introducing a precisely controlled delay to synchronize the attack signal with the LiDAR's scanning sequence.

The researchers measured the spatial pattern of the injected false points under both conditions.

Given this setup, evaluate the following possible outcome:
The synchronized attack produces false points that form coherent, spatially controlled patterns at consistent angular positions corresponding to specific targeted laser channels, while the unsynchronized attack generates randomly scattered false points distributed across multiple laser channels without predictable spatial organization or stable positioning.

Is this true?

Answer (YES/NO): YES